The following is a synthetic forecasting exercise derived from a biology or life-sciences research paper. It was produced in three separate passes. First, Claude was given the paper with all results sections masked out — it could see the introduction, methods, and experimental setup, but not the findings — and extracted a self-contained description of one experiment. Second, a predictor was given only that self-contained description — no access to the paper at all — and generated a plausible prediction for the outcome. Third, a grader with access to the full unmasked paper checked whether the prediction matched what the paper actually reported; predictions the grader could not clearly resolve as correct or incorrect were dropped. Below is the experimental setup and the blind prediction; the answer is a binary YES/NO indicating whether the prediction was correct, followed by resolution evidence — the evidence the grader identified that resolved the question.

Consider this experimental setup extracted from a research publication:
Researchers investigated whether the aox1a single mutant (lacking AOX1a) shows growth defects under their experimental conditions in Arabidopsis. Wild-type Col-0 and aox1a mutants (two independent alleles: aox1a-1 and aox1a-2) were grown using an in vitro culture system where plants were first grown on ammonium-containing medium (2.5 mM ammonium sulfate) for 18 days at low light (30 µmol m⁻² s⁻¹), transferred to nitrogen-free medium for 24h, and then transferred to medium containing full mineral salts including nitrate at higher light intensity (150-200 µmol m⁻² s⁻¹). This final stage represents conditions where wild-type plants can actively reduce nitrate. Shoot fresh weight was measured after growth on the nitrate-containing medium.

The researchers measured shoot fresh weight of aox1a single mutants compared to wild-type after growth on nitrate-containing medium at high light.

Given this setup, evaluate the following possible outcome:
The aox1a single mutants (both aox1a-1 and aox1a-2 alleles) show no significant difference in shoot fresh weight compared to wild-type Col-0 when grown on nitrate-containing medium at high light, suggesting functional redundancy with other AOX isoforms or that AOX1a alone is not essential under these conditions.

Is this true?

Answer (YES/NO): YES